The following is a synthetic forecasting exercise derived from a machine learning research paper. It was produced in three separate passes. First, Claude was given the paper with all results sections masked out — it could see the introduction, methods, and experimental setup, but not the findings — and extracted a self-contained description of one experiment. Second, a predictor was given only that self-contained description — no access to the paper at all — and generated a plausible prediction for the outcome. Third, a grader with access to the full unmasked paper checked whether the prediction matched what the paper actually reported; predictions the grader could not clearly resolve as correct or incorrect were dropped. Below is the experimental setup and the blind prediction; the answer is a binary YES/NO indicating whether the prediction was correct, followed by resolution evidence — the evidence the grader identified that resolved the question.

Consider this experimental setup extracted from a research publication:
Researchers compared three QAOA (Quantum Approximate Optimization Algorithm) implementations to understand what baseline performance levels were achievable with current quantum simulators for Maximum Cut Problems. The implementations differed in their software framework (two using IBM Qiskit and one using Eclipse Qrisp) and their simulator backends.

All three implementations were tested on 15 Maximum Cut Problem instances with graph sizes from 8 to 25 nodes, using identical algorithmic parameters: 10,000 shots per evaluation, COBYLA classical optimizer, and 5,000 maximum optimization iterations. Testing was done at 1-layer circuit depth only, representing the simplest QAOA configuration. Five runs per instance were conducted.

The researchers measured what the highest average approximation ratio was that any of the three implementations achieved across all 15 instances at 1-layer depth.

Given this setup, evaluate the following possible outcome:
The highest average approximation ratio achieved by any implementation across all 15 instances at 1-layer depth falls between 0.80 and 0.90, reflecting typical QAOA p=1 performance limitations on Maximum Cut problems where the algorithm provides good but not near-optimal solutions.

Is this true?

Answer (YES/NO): YES